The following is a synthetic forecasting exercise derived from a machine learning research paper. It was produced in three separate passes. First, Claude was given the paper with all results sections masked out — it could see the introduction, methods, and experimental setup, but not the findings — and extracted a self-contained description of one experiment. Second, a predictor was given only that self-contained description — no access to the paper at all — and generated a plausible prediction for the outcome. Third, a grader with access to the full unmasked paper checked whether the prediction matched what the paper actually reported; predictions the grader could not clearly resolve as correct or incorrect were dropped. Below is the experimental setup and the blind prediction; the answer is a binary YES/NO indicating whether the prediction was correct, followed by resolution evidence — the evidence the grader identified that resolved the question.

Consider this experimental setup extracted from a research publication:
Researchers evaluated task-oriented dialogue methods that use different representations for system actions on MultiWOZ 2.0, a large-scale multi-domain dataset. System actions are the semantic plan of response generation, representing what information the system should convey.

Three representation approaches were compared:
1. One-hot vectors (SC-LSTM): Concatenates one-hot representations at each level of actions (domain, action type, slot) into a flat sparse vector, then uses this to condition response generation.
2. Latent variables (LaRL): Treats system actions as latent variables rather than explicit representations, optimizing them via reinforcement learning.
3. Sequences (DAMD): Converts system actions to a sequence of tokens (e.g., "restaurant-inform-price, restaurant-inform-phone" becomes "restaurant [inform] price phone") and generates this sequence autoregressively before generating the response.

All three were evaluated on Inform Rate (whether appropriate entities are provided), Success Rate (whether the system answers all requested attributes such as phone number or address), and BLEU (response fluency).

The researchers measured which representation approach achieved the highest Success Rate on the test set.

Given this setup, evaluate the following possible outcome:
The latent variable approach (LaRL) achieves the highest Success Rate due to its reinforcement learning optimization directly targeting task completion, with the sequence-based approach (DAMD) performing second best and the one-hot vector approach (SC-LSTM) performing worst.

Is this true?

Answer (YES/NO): YES